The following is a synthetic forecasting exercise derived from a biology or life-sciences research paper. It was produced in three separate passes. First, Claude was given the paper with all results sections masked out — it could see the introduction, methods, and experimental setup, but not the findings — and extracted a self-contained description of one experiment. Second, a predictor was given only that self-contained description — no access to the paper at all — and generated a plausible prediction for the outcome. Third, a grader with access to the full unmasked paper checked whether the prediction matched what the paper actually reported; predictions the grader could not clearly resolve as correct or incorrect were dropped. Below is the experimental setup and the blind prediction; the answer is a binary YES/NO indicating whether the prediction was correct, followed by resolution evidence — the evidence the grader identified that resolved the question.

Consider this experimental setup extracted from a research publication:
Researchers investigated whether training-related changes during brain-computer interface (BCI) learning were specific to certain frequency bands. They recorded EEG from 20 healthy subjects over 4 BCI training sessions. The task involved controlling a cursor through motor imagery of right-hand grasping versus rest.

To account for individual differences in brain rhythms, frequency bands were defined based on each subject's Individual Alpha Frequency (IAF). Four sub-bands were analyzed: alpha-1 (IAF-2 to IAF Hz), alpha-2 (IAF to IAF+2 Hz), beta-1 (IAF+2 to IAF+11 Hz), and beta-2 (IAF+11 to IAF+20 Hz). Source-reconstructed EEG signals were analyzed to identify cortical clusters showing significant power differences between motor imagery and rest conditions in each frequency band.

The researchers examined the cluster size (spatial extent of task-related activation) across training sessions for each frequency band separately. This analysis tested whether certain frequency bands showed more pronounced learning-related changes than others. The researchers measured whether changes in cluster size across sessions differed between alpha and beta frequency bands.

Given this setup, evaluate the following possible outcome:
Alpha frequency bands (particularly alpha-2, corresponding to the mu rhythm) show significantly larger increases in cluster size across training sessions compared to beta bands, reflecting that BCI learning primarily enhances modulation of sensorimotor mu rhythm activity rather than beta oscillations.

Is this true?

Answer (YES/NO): NO